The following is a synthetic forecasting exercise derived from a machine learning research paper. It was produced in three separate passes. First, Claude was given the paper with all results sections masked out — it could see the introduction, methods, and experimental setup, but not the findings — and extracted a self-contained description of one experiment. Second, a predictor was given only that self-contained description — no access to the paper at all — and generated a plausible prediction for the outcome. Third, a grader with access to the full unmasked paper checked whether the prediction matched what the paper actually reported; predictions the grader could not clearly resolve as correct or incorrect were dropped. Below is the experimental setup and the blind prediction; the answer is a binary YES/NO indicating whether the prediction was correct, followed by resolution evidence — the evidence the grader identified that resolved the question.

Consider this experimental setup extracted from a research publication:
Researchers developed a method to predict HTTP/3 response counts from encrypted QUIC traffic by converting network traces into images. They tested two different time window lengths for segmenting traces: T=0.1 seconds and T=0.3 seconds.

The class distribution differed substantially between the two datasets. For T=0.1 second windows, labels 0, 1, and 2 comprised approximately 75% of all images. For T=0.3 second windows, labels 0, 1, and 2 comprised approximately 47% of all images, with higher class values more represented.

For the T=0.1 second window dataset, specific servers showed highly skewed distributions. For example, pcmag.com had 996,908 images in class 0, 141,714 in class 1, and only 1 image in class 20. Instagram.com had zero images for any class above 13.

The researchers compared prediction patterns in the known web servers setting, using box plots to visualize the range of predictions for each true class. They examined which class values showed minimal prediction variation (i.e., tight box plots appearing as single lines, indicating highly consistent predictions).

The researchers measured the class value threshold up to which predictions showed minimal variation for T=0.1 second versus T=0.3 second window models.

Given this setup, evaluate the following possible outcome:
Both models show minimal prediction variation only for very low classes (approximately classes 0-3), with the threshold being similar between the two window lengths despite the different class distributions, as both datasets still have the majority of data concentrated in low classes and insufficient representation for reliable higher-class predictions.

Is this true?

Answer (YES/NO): NO